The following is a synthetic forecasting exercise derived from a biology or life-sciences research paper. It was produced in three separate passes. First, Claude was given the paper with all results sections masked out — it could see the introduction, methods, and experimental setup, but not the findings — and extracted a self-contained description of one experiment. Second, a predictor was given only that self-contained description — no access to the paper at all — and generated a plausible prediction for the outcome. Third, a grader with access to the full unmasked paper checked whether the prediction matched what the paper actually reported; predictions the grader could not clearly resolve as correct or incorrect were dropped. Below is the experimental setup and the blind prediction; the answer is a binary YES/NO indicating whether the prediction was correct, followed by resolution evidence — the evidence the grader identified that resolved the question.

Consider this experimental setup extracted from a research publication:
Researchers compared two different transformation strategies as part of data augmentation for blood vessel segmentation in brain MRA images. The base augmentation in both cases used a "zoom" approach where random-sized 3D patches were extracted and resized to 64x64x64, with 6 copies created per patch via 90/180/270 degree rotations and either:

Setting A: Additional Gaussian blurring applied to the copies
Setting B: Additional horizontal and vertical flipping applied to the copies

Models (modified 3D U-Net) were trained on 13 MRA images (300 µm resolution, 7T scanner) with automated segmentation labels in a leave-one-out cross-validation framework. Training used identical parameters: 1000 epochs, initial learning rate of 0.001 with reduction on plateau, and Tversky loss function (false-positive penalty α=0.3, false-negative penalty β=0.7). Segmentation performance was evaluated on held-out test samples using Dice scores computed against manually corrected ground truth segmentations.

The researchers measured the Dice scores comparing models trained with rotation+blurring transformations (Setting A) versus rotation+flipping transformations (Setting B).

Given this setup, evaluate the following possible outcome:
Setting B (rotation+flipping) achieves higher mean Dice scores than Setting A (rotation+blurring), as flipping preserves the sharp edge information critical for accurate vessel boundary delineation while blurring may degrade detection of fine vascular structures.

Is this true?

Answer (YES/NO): NO